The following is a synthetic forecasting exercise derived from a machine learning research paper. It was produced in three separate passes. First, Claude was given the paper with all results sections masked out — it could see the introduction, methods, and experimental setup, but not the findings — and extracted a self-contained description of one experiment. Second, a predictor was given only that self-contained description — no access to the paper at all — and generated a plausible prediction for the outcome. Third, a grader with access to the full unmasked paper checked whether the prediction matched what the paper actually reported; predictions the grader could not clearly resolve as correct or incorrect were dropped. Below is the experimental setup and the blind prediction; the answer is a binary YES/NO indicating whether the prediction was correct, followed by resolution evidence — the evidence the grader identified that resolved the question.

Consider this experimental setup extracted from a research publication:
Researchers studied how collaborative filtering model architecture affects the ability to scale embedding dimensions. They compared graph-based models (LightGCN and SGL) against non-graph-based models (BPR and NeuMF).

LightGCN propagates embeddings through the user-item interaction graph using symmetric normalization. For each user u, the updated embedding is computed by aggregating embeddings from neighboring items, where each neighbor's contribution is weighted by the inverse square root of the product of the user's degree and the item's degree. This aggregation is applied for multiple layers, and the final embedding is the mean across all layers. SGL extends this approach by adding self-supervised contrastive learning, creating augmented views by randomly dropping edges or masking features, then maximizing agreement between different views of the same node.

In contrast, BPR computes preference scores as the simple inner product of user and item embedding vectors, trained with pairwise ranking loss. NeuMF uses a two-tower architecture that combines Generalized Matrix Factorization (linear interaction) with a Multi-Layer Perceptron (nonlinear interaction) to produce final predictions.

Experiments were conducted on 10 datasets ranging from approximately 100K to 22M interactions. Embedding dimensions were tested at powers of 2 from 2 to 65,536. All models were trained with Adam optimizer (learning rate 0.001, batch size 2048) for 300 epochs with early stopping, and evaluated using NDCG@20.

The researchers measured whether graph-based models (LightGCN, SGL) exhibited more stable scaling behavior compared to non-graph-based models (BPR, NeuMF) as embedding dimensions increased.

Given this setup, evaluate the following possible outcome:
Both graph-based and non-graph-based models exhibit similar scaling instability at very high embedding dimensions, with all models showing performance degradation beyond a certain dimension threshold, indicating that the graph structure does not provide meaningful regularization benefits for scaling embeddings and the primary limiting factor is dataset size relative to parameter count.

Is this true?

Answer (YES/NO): NO